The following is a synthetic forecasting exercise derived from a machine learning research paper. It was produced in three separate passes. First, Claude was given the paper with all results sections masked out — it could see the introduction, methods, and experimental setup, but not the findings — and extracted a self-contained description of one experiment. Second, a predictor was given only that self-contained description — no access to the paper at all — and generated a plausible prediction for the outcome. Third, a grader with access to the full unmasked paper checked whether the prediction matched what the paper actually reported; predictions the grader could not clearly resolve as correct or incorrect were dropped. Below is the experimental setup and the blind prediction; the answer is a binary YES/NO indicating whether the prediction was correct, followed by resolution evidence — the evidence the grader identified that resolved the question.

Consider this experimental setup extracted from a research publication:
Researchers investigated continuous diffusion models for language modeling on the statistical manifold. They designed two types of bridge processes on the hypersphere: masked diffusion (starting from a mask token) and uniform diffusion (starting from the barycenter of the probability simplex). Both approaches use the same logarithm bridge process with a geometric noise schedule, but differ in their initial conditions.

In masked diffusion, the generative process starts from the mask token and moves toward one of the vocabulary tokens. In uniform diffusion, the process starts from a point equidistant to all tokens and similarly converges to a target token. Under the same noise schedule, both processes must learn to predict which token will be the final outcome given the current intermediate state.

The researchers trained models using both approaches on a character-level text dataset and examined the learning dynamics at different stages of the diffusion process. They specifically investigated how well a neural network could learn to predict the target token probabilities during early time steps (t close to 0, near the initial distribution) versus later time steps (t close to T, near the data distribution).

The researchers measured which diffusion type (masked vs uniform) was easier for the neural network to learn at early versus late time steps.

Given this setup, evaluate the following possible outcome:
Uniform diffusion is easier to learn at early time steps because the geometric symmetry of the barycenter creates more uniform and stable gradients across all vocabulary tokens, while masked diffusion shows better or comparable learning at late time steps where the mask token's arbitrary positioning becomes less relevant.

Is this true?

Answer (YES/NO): YES